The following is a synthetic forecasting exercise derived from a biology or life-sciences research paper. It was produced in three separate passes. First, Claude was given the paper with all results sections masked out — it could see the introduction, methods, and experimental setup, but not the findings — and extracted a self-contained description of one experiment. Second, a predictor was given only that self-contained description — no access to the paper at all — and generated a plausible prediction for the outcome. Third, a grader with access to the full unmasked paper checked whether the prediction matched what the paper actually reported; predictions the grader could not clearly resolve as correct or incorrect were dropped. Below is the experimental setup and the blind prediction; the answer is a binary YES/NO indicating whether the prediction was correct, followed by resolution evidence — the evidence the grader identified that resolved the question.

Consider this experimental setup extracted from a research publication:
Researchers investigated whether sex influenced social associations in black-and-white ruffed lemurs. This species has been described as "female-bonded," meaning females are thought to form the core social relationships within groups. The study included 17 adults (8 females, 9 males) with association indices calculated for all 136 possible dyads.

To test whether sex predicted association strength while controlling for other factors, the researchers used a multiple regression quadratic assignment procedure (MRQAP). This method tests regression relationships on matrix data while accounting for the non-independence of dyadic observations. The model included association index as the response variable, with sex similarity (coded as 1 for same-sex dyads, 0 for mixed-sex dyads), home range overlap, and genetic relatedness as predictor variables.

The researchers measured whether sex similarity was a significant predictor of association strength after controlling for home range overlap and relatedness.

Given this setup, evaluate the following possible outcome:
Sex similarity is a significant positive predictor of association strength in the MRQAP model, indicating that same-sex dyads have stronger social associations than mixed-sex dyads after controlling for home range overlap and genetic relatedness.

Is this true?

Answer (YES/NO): NO